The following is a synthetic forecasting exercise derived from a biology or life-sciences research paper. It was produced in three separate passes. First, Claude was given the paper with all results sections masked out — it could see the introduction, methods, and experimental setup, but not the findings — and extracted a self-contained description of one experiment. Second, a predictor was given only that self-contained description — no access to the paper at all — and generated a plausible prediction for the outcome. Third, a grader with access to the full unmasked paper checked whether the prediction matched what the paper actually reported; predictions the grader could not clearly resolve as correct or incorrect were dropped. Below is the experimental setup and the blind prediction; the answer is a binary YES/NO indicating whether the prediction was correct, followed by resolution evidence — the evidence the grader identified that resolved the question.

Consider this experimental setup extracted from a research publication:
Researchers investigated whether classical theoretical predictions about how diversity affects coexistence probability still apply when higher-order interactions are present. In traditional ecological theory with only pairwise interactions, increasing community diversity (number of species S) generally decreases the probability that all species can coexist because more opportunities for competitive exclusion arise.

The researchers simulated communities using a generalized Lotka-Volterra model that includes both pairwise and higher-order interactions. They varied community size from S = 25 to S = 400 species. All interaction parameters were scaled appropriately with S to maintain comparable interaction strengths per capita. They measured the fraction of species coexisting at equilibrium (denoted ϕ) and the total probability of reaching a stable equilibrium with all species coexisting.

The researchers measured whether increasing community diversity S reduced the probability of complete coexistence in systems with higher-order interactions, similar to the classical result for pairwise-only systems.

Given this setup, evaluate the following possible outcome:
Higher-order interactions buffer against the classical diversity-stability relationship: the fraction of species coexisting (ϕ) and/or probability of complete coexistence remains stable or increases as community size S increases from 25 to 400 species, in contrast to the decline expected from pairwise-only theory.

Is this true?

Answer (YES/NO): NO